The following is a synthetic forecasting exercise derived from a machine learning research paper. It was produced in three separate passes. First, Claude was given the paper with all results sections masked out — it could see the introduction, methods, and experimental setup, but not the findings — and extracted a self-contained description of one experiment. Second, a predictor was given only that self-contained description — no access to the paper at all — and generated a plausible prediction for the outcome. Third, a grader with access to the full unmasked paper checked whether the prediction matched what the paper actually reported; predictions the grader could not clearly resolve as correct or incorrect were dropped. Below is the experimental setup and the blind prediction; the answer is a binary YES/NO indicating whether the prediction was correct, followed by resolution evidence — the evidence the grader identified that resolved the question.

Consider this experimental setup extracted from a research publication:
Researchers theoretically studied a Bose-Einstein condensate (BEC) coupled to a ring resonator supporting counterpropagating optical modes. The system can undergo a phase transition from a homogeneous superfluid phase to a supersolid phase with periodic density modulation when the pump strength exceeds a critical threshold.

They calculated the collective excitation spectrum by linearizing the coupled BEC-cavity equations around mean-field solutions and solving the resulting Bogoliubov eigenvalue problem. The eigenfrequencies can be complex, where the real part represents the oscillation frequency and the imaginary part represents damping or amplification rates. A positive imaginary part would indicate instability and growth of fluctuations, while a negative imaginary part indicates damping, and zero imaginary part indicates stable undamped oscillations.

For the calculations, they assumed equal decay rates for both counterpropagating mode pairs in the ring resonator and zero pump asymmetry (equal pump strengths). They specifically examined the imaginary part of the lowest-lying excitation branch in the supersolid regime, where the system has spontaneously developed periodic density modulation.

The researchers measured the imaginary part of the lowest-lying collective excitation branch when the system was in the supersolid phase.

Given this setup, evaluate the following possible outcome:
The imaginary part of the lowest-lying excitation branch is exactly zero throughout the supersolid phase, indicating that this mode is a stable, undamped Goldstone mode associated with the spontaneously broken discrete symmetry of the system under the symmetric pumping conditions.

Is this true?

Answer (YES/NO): NO